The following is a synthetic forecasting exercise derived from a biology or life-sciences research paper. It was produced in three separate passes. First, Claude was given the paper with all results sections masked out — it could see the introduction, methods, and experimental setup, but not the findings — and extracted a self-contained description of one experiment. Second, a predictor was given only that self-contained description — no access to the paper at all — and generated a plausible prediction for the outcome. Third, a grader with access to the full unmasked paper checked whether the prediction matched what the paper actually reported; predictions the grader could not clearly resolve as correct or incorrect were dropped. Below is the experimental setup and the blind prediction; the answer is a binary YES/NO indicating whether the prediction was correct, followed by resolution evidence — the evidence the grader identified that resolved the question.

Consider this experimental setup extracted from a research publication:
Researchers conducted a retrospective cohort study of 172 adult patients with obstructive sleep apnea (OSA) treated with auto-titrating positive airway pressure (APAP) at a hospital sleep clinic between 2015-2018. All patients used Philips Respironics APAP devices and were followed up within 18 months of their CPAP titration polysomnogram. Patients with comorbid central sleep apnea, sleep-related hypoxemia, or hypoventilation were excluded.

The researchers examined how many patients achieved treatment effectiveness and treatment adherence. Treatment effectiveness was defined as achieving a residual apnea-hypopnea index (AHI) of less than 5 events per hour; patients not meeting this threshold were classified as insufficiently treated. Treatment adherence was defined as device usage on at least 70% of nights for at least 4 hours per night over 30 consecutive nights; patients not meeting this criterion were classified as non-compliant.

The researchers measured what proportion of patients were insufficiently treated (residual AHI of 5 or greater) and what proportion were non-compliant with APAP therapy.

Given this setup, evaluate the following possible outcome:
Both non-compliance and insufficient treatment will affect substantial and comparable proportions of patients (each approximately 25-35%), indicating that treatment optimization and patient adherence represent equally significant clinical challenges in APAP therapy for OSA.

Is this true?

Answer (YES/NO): NO